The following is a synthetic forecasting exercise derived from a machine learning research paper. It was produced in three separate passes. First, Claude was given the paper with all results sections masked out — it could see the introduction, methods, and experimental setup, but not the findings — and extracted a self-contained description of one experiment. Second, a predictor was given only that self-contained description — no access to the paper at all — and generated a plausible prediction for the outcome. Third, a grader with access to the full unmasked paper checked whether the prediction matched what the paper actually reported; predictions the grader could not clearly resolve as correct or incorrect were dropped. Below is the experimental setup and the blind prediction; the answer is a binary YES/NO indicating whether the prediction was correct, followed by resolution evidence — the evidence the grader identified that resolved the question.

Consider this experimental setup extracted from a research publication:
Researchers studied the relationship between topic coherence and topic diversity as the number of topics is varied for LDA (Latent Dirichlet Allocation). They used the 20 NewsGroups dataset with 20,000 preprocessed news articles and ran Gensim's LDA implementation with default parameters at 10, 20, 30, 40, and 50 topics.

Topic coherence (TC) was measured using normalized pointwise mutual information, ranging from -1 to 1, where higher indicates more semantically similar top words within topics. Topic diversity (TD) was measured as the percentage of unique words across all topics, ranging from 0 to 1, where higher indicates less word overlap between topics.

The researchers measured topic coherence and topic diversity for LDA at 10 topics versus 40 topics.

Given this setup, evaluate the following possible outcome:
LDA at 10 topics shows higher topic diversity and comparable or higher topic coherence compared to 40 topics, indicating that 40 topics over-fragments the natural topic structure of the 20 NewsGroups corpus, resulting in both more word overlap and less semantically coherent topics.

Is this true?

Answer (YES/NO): NO